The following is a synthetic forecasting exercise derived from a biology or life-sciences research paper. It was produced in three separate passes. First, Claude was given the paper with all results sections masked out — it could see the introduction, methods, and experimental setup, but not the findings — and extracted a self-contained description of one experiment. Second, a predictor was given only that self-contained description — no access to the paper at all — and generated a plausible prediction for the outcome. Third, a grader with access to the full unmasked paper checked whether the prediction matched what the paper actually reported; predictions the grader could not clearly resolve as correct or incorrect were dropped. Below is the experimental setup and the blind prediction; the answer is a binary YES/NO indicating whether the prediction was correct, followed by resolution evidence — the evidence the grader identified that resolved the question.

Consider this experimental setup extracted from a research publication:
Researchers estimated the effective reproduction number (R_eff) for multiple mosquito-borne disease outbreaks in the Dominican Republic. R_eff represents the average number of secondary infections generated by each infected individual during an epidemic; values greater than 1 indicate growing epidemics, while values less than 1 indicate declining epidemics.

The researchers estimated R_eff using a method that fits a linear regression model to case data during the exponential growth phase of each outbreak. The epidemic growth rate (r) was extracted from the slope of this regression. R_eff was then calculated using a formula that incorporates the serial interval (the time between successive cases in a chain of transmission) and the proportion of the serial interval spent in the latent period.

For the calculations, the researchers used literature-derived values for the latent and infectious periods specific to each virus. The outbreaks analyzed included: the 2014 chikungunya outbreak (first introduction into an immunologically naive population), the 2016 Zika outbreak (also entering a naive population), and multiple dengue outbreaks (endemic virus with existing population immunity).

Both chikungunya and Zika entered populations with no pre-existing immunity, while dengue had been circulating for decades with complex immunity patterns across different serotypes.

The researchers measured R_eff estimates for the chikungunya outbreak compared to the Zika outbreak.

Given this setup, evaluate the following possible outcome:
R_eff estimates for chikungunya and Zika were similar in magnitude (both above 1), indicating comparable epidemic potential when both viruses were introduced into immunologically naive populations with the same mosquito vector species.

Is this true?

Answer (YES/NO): YES